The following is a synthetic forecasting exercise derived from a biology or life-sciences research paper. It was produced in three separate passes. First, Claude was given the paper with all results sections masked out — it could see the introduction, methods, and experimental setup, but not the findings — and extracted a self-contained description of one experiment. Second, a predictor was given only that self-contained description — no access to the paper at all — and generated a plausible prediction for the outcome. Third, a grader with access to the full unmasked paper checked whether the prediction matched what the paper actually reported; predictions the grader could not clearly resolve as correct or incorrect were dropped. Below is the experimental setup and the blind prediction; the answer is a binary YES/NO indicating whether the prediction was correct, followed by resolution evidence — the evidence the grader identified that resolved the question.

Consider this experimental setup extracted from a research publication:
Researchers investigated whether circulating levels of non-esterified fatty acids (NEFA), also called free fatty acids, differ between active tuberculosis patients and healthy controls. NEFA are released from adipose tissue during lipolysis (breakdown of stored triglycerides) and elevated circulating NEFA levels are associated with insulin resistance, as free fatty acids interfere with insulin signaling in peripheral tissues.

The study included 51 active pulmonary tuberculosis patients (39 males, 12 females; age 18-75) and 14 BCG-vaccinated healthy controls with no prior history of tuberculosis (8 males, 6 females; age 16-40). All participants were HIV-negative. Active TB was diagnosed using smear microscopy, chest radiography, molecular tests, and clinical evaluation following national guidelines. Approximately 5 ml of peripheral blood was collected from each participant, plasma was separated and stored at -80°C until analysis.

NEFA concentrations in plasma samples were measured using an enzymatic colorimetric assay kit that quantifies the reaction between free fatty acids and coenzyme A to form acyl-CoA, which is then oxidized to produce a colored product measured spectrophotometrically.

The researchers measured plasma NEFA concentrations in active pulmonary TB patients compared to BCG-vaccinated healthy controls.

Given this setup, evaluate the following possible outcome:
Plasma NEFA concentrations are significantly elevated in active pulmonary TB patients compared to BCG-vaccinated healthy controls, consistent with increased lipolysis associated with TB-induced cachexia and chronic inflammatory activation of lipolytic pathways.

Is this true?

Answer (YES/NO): YES